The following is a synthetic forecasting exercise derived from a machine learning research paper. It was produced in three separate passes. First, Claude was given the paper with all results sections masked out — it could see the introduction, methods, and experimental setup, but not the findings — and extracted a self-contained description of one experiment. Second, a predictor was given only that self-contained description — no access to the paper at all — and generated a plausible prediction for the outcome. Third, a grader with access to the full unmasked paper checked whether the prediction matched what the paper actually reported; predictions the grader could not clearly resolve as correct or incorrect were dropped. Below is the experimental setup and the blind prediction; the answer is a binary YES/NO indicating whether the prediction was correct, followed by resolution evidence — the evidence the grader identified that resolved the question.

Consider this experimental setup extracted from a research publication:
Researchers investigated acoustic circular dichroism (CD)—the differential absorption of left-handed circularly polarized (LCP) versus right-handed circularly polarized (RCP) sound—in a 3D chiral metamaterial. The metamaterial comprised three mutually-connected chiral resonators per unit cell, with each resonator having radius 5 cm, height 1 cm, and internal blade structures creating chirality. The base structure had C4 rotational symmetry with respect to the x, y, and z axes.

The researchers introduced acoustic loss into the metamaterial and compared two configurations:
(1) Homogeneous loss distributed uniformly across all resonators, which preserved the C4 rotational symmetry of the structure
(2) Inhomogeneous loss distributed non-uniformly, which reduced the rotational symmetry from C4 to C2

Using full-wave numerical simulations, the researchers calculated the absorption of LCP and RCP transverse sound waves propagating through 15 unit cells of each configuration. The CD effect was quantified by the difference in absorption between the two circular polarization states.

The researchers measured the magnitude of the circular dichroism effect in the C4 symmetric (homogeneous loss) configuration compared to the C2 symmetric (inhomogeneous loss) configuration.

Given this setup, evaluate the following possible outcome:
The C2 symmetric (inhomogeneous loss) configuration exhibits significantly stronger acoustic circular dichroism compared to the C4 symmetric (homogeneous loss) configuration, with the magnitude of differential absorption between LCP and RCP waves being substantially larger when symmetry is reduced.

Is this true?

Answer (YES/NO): YES